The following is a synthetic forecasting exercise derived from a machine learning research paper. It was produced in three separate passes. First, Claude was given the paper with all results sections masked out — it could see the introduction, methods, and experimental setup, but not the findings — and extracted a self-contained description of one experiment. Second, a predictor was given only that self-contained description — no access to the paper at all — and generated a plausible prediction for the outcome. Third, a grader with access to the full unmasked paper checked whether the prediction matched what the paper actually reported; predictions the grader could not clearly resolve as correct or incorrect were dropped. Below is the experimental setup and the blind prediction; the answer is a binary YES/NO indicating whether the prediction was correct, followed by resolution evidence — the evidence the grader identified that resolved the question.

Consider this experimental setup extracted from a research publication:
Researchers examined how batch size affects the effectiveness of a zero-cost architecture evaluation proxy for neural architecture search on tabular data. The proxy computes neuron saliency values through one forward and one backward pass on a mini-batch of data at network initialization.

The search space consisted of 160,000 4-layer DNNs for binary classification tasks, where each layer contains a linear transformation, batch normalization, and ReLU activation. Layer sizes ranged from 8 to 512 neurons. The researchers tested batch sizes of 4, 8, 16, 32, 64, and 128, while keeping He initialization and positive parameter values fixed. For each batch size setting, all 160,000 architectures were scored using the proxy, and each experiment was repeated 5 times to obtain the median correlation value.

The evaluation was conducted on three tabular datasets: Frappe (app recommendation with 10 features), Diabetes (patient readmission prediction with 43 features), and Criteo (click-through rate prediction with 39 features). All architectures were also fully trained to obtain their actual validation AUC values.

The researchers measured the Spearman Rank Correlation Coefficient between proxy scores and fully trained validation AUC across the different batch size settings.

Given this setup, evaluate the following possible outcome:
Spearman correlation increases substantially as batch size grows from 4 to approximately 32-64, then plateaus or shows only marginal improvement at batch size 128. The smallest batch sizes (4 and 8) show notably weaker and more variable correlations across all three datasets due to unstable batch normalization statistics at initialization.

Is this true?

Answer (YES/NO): NO